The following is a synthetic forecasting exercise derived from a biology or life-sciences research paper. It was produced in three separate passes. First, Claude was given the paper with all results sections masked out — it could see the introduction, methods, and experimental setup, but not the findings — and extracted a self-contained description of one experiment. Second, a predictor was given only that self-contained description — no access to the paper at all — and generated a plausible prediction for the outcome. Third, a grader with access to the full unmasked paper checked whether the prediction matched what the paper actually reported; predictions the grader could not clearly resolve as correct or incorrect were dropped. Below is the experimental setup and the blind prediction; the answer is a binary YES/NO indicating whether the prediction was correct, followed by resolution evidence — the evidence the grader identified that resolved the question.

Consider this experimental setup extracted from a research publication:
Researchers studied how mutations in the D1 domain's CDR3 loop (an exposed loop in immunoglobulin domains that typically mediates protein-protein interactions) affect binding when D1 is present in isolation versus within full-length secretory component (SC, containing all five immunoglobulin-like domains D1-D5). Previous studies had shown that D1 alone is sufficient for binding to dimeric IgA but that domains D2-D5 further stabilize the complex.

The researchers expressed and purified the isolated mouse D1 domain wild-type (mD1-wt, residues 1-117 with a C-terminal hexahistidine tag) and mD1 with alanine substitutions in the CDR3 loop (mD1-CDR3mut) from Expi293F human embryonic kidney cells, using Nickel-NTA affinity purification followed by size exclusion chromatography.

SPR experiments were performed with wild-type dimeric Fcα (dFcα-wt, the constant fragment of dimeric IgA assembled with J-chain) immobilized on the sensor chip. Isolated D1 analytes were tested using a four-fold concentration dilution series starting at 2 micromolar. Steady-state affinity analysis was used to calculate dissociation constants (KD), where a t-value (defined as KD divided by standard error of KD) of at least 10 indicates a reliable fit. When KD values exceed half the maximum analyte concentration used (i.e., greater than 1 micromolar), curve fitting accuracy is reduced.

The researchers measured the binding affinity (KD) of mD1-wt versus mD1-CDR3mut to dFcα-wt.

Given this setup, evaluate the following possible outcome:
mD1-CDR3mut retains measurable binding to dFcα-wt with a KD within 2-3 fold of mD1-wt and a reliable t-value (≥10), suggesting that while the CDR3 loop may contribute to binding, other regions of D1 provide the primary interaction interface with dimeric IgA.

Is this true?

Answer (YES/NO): NO